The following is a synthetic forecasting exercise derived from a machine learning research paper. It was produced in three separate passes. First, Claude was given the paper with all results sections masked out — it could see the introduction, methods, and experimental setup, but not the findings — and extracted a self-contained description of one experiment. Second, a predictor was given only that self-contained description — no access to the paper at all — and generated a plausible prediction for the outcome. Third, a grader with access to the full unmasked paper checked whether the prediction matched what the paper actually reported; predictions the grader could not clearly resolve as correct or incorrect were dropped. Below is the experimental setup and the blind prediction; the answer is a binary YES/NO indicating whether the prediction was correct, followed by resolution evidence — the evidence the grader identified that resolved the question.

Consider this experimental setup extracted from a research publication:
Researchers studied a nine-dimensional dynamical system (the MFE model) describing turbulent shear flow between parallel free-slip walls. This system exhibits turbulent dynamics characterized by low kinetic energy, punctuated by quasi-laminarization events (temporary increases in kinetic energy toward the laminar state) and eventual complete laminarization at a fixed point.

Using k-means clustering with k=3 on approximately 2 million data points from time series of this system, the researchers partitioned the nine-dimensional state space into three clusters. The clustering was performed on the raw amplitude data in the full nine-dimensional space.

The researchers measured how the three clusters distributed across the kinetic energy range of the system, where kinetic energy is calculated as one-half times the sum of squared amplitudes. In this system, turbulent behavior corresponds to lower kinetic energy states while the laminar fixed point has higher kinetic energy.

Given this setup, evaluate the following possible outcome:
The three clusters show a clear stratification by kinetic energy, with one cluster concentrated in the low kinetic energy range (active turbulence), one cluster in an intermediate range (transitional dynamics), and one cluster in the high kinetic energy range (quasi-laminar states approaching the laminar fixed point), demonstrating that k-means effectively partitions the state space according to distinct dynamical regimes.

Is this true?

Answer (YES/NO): YES